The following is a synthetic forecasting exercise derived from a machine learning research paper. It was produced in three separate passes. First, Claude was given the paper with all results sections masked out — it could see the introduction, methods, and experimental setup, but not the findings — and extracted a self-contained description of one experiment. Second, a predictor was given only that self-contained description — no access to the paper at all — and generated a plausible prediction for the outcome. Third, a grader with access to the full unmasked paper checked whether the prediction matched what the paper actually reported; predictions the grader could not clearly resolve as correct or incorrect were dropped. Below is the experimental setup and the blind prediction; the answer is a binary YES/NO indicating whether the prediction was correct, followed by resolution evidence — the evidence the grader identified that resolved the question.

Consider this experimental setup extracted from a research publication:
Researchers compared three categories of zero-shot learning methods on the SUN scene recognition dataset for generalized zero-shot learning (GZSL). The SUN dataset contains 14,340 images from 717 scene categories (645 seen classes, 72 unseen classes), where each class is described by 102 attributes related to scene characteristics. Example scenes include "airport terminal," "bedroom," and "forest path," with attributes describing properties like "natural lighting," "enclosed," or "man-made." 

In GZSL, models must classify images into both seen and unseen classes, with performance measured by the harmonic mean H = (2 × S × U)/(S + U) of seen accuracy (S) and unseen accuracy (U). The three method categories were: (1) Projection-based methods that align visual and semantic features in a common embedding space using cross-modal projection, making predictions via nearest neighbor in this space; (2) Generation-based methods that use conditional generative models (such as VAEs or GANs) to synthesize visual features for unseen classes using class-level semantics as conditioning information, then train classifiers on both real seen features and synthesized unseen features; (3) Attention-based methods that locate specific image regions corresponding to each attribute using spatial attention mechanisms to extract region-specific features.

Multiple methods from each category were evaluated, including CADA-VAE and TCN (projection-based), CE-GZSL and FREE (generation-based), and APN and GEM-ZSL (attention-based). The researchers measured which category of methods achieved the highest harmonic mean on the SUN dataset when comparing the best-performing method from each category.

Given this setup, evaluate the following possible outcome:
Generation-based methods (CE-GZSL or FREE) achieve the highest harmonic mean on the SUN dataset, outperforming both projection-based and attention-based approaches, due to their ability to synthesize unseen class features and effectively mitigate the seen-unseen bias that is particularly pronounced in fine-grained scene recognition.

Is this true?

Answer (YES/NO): YES